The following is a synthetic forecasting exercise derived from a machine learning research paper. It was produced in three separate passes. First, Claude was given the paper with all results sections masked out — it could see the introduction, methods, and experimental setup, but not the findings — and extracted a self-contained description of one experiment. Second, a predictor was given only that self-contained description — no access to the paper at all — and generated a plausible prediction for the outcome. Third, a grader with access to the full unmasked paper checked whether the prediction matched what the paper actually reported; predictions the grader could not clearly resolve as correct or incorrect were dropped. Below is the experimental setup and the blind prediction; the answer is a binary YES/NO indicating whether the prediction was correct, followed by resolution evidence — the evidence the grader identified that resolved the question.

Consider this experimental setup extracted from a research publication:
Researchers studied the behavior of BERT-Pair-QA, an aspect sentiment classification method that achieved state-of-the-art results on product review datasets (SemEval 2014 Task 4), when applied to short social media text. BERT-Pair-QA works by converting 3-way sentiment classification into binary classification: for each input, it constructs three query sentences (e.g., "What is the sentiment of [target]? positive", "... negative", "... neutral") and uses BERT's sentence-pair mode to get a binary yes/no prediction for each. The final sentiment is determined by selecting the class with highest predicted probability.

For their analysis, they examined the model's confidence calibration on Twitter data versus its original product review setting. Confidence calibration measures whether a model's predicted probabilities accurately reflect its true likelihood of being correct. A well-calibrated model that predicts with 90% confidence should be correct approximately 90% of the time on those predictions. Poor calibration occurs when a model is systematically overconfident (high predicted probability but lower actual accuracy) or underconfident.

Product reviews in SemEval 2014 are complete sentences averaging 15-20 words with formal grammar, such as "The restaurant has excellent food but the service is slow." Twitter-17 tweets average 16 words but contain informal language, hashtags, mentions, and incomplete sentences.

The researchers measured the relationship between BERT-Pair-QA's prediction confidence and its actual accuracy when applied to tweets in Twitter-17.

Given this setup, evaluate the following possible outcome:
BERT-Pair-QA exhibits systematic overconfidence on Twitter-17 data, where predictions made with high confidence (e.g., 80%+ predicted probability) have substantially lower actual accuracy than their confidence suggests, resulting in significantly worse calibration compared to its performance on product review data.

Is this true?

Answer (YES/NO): YES